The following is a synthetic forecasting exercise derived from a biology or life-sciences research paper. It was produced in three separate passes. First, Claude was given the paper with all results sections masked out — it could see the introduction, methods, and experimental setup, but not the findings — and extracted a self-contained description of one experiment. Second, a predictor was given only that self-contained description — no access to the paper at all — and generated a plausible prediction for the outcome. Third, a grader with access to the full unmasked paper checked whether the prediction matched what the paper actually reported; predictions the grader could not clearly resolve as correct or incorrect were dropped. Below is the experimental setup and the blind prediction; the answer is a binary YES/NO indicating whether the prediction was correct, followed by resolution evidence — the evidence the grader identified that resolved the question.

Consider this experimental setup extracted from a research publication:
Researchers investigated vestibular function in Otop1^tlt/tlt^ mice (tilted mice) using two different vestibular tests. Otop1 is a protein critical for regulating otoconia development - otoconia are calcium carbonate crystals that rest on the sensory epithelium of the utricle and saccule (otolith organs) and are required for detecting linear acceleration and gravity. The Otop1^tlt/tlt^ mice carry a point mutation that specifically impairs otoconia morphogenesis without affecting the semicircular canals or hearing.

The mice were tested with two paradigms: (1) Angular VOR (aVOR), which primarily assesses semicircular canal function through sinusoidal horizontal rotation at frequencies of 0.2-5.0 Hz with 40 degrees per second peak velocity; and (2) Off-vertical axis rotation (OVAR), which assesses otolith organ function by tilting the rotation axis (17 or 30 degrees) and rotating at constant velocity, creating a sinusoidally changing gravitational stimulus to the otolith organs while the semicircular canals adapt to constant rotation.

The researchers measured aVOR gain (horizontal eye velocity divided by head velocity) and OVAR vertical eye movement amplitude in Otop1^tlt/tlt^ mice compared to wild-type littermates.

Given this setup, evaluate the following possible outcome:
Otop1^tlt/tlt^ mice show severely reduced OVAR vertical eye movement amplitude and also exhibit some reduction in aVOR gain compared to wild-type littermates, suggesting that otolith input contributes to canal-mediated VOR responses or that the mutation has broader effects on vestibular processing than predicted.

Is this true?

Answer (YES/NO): NO